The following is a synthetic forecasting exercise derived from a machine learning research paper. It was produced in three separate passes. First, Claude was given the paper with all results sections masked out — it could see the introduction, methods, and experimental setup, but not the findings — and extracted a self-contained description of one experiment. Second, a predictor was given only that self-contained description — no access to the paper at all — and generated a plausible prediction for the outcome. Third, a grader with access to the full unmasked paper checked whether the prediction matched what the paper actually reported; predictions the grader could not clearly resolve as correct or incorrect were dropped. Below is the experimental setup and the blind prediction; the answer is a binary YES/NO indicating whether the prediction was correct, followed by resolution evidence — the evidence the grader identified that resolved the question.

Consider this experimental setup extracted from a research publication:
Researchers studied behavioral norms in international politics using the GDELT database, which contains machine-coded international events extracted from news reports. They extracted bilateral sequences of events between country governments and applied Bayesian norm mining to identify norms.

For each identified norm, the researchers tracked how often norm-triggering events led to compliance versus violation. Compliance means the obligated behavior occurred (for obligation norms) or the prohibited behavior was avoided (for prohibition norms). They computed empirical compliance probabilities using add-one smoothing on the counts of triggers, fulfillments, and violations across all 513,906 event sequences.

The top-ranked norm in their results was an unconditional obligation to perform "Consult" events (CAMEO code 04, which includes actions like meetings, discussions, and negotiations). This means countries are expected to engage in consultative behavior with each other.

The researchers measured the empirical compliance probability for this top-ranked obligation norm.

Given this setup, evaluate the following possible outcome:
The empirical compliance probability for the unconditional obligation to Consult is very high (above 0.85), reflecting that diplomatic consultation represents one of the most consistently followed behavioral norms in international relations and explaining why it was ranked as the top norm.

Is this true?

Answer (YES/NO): NO